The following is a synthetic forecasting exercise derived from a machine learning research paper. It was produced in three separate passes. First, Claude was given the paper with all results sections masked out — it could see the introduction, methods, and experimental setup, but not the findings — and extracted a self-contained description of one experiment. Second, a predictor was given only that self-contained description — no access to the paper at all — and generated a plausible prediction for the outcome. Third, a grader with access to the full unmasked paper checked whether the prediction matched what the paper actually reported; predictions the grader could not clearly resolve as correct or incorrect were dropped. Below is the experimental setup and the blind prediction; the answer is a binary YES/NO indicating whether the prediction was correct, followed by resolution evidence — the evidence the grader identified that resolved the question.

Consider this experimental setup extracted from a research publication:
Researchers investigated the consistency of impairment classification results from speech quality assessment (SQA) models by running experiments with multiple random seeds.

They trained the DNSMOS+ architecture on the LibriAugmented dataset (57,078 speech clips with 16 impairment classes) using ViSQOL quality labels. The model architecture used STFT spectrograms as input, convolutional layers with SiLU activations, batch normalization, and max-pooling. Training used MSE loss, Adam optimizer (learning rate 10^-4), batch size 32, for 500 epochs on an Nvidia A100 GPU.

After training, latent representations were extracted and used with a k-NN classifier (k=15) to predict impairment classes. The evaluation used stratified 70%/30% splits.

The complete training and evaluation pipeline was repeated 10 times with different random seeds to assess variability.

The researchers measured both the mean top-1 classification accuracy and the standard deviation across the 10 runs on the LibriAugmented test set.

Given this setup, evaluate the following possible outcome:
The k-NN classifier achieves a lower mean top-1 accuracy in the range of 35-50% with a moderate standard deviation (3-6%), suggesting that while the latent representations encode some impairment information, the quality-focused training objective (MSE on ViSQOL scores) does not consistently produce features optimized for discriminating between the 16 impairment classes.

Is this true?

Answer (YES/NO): NO